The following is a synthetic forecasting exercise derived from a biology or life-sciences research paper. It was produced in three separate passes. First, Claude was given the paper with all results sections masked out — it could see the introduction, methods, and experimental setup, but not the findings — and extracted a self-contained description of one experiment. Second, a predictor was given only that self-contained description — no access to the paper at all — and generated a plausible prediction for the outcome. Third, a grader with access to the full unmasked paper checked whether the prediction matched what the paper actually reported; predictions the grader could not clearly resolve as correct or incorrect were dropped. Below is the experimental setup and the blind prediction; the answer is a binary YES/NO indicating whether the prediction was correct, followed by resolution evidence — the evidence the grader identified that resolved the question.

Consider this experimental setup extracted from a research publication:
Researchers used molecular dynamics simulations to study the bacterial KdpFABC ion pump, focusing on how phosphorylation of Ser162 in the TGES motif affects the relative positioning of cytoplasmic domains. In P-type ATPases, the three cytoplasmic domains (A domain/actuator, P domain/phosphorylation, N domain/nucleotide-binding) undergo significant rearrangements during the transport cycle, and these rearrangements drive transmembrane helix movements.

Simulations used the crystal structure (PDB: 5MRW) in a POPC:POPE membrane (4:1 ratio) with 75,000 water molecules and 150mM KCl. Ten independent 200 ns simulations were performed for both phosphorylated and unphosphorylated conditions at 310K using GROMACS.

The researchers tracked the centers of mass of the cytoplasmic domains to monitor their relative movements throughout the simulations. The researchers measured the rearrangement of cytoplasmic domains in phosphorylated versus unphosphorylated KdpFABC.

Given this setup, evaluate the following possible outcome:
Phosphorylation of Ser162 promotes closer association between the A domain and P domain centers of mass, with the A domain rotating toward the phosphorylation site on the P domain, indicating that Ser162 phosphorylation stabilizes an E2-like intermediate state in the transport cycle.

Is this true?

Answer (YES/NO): NO